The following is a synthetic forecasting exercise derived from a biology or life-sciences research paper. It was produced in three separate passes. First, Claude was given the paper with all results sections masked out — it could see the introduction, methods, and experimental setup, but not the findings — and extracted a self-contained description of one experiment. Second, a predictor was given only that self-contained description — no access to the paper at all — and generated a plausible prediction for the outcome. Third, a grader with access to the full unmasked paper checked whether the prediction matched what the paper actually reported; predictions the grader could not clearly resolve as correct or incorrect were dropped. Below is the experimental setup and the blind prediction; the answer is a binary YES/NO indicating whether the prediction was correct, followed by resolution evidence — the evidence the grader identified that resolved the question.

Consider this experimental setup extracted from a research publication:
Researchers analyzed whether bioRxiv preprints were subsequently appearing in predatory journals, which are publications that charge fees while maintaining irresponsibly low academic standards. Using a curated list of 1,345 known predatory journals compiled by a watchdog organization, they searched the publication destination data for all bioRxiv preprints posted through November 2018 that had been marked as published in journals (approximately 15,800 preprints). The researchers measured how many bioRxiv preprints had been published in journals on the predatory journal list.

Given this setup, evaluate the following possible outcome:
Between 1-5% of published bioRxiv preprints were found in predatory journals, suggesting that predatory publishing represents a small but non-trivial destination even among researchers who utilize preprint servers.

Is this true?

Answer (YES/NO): NO